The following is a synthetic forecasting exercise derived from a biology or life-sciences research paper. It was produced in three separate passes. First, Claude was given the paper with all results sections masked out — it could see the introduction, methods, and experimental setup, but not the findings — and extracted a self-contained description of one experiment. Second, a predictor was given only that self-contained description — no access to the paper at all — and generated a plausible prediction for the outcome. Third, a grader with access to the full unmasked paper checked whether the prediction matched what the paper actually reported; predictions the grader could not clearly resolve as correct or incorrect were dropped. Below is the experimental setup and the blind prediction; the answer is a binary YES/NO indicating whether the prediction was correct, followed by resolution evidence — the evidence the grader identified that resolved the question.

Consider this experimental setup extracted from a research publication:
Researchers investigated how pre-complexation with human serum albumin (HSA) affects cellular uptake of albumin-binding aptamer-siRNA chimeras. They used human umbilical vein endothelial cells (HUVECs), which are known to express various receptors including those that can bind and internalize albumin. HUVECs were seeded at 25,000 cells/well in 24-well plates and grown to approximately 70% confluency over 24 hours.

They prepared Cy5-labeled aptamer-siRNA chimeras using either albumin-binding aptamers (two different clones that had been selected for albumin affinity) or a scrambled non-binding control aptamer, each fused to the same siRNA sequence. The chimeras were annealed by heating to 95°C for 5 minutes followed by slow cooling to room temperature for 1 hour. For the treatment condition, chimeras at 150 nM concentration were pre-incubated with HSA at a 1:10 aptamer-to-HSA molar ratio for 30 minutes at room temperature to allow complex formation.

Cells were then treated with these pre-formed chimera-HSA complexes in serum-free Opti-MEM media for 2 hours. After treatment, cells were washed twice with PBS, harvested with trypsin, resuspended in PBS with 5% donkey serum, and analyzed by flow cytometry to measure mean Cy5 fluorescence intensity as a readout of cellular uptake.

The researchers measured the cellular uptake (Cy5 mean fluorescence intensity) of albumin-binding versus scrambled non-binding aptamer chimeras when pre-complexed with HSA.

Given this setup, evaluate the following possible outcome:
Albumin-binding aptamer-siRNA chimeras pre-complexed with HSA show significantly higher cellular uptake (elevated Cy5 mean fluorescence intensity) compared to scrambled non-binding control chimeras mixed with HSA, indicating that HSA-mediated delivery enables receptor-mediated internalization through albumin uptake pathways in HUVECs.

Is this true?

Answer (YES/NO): YES